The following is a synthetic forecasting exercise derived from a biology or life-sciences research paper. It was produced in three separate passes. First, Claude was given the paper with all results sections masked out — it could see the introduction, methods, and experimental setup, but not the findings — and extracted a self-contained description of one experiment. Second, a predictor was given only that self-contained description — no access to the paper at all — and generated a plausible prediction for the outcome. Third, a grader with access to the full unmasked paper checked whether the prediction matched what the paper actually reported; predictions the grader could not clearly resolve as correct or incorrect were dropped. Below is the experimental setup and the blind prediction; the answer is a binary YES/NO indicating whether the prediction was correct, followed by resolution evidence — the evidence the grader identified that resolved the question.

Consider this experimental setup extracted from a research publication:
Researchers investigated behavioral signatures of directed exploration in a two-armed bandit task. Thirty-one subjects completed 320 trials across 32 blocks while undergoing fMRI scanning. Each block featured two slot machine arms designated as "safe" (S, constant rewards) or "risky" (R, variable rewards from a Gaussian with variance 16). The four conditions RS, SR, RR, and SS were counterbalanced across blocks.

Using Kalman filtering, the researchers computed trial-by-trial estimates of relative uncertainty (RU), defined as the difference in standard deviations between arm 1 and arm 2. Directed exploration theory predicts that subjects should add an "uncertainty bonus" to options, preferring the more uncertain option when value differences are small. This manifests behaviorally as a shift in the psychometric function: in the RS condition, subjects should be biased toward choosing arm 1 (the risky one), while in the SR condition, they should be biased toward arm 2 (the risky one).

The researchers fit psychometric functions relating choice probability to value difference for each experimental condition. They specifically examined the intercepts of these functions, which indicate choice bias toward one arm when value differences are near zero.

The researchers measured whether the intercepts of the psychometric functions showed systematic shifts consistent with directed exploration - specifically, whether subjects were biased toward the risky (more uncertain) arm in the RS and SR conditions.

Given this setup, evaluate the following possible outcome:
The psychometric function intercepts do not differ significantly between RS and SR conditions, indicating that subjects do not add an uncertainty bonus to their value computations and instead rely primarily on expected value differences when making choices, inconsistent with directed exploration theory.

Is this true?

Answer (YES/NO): NO